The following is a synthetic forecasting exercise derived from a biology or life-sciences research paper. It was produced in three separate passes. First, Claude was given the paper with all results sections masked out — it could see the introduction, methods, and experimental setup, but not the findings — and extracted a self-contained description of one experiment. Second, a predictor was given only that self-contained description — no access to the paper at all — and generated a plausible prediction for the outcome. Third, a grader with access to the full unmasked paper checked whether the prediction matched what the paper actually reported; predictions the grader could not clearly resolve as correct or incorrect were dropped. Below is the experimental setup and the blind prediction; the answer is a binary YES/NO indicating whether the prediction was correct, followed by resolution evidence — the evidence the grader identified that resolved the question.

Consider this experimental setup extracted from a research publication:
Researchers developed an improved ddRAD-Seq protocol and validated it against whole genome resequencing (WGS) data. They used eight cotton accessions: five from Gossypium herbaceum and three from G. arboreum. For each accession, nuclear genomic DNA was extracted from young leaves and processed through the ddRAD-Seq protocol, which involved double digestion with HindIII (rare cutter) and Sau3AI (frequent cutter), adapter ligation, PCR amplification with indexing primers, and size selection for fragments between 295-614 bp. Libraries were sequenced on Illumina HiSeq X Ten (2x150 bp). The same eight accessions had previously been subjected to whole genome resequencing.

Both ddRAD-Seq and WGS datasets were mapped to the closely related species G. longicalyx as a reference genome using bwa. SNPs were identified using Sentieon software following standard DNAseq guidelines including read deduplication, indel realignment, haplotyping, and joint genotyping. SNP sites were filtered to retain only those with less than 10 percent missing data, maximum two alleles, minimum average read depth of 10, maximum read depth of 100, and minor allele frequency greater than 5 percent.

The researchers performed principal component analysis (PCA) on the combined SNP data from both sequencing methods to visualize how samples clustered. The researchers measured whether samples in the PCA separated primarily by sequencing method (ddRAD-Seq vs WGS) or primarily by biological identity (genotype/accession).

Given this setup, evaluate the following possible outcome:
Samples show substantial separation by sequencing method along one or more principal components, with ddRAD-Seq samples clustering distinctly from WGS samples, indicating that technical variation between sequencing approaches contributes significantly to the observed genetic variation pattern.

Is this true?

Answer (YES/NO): YES